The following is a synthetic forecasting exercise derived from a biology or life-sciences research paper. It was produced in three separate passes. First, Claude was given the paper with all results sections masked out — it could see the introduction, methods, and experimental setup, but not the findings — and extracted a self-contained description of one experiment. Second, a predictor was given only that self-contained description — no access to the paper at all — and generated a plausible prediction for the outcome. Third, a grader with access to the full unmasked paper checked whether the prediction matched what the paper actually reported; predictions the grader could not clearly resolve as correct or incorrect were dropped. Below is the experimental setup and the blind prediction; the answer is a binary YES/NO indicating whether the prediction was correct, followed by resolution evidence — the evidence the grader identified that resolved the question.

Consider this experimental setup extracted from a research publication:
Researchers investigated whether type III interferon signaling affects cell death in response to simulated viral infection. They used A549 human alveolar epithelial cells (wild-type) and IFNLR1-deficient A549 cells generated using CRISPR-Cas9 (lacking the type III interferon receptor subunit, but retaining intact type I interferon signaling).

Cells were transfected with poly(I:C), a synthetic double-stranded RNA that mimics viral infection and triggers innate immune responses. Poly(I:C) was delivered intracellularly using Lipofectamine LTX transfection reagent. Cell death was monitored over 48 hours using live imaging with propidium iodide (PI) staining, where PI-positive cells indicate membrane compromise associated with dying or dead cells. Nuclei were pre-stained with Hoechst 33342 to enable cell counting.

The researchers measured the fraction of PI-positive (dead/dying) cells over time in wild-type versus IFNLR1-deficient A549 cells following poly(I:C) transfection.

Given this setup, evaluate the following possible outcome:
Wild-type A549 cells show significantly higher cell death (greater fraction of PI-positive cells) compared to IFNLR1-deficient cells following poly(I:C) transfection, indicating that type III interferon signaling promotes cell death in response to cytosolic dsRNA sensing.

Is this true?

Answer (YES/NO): YES